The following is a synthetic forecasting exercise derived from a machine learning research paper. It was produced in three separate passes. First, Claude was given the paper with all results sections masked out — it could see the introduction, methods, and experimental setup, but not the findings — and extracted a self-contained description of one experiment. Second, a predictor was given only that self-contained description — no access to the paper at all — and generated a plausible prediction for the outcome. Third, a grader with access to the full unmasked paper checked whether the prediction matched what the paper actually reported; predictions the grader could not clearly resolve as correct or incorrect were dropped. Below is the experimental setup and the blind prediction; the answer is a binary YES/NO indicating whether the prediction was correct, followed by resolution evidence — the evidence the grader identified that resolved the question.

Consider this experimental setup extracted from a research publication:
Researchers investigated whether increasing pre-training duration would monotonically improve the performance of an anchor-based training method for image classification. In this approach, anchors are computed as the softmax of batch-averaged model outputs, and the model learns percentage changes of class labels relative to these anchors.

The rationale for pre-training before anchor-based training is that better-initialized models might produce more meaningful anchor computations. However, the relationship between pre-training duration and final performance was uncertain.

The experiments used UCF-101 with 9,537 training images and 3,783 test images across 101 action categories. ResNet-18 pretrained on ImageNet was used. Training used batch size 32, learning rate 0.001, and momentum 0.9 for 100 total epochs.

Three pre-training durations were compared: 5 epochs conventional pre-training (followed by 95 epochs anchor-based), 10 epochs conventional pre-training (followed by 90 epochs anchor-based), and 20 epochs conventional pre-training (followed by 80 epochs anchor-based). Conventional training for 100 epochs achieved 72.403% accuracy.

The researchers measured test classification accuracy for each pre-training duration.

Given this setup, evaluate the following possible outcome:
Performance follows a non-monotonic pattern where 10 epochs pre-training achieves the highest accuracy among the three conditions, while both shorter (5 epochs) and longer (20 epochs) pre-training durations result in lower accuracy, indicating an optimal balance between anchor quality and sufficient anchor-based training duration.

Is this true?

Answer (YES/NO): YES